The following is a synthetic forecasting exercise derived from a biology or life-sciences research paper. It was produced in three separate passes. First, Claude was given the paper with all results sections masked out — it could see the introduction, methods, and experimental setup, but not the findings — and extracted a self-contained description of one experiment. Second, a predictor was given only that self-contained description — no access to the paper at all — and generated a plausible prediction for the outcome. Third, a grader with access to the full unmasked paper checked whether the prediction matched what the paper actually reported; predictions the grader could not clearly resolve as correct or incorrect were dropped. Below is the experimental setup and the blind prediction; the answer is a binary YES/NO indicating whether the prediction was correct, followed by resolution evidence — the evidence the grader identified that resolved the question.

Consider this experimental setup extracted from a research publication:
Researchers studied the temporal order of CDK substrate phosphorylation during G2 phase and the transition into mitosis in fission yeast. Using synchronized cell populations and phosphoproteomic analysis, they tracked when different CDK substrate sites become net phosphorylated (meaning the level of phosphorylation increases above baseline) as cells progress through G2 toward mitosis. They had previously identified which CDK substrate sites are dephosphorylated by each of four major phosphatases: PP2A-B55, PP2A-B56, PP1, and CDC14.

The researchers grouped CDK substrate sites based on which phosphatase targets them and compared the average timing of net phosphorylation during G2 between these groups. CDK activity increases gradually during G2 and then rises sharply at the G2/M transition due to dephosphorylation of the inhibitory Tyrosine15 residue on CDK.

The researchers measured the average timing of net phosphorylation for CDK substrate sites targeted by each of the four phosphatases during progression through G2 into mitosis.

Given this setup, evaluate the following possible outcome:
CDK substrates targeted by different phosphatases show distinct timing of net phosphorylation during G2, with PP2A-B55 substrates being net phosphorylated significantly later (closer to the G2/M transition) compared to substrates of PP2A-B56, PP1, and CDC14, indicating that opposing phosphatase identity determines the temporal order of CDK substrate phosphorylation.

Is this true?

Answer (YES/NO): YES